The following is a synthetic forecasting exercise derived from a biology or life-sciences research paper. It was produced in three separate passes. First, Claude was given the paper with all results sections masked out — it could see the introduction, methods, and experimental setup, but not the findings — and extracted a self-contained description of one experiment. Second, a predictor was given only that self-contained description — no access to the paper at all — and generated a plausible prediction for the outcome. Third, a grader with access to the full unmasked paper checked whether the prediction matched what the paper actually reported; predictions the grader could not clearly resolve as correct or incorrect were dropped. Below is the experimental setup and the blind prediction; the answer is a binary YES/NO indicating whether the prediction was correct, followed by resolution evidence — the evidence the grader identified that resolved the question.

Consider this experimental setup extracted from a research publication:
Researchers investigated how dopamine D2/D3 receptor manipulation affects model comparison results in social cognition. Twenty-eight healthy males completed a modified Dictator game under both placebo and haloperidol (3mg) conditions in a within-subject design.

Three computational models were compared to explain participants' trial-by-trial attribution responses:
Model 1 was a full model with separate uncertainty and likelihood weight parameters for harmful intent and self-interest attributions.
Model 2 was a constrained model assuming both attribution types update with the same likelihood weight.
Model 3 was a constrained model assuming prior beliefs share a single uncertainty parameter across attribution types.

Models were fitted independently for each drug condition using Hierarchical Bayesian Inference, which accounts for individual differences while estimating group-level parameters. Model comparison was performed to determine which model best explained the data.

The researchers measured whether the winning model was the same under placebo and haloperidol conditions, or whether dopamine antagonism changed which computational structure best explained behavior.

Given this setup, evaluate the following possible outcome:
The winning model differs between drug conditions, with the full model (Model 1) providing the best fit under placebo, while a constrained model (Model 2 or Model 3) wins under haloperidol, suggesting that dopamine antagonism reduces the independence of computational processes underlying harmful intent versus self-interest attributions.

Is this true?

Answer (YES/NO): NO